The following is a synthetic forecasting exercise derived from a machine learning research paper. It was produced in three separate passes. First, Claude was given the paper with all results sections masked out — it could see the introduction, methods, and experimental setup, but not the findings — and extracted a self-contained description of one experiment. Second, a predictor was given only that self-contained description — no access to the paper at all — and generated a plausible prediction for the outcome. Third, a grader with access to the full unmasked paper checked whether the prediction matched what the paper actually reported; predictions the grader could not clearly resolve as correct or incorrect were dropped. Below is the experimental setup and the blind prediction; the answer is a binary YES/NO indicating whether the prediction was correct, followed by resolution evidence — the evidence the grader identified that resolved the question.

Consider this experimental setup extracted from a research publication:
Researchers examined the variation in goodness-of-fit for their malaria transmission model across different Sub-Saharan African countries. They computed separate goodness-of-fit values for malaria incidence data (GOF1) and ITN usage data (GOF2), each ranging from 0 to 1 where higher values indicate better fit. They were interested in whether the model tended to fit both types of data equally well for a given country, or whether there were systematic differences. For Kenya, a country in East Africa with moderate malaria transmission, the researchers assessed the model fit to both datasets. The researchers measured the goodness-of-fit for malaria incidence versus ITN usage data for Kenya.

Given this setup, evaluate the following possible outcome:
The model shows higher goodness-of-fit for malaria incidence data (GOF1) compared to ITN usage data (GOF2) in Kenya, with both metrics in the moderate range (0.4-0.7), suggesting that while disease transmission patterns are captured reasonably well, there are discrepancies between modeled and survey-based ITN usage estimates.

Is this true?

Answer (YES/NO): NO